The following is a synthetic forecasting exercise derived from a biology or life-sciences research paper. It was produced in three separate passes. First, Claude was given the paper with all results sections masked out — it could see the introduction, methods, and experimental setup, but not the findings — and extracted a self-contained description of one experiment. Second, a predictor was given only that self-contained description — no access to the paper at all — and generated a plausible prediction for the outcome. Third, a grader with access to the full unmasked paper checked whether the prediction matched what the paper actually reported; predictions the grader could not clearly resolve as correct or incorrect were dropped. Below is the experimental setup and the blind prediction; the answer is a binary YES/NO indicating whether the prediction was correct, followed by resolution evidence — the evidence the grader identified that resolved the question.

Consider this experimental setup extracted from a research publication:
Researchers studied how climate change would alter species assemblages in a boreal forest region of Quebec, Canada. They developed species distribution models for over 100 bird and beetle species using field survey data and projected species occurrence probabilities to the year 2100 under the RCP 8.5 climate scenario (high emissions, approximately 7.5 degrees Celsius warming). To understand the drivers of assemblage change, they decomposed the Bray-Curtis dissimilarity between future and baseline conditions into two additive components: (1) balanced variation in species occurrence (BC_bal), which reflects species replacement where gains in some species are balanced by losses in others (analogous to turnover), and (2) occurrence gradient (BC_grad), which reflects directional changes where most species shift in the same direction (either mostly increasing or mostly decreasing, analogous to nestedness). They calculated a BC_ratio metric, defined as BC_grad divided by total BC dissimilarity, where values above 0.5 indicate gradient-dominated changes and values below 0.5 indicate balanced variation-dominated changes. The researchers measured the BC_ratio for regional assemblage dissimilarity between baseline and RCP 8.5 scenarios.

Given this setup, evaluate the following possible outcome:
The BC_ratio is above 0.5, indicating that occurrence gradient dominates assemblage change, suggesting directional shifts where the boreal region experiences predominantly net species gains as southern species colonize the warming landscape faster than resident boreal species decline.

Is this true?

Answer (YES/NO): NO